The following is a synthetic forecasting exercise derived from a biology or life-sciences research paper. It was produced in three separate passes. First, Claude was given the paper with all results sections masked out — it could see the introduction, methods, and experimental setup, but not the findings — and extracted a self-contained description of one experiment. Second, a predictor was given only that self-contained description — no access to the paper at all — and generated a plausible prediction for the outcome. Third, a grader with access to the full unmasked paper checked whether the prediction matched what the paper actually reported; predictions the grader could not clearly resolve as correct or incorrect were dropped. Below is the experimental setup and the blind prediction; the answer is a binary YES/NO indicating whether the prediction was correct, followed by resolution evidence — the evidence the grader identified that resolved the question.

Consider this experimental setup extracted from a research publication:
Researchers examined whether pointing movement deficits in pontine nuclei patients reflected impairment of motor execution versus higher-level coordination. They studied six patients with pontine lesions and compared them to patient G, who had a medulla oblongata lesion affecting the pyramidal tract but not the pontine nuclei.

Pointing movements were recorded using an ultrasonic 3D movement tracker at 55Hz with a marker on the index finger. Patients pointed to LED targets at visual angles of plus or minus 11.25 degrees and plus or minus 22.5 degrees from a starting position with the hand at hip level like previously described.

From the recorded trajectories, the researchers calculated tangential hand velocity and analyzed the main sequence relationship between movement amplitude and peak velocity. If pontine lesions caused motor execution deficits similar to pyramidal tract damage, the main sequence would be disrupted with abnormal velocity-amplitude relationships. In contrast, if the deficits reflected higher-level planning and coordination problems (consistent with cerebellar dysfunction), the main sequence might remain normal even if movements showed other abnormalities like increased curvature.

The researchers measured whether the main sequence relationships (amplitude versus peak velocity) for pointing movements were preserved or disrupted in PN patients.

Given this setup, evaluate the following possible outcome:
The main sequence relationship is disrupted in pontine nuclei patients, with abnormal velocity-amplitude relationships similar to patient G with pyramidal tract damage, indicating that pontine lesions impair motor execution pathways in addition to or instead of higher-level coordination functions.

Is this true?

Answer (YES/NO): NO